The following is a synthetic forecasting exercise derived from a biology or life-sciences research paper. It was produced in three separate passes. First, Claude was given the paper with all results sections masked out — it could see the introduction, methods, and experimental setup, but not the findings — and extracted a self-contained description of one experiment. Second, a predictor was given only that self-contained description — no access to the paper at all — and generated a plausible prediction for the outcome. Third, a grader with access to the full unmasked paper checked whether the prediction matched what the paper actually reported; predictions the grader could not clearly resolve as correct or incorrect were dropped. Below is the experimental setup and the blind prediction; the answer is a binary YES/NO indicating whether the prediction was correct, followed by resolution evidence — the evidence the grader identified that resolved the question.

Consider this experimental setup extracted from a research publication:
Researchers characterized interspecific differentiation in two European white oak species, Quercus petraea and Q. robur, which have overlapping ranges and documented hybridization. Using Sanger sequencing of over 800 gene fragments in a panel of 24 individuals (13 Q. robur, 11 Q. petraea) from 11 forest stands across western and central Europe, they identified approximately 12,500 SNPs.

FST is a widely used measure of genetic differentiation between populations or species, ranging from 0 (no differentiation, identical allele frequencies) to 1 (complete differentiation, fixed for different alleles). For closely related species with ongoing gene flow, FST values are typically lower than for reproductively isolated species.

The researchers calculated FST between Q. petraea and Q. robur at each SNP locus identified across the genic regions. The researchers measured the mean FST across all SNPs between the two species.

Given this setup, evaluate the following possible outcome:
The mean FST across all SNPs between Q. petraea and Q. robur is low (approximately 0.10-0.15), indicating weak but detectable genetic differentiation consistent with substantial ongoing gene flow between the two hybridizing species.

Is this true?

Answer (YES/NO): YES